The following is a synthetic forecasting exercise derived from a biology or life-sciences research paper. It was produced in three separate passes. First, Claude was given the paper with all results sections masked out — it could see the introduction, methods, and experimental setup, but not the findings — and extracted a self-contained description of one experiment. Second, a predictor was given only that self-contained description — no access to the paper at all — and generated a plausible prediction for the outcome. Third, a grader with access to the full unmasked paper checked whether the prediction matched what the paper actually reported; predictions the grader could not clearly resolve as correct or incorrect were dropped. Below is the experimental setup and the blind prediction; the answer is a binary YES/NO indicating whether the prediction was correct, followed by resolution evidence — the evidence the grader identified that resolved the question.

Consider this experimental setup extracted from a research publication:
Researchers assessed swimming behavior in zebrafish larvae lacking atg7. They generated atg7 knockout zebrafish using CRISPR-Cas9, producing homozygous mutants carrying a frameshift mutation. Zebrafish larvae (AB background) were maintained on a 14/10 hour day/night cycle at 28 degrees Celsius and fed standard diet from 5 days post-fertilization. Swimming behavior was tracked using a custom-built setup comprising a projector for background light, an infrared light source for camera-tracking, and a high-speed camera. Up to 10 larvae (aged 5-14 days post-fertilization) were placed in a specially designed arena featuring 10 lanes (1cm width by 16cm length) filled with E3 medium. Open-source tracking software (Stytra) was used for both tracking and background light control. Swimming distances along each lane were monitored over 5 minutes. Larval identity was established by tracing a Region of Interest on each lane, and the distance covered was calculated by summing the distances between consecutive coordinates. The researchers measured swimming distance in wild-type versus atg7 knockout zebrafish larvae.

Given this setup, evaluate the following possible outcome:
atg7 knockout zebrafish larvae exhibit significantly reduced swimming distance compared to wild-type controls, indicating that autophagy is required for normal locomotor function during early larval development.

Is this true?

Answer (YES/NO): NO